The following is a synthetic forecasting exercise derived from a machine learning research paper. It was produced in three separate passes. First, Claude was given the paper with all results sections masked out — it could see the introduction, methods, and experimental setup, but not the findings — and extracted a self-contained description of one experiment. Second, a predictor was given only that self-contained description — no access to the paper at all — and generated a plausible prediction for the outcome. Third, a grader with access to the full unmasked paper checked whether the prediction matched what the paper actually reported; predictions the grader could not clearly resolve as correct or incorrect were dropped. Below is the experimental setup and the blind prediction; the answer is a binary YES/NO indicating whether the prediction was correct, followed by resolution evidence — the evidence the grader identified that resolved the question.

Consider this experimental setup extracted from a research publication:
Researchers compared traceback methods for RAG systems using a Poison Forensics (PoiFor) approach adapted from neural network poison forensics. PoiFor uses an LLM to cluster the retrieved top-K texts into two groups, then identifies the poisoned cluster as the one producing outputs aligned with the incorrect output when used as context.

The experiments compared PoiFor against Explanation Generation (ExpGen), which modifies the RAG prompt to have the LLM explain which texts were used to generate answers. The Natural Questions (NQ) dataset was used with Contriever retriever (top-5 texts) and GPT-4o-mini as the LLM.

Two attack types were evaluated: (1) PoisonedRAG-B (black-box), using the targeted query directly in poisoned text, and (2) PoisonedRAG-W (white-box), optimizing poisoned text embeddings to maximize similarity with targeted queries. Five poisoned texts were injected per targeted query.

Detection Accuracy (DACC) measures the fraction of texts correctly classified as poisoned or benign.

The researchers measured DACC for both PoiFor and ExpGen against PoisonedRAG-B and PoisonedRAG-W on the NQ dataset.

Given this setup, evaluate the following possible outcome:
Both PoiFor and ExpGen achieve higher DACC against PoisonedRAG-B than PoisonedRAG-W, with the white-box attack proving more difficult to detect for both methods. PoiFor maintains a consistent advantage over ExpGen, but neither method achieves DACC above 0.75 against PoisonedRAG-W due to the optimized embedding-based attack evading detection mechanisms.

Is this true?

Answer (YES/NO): NO